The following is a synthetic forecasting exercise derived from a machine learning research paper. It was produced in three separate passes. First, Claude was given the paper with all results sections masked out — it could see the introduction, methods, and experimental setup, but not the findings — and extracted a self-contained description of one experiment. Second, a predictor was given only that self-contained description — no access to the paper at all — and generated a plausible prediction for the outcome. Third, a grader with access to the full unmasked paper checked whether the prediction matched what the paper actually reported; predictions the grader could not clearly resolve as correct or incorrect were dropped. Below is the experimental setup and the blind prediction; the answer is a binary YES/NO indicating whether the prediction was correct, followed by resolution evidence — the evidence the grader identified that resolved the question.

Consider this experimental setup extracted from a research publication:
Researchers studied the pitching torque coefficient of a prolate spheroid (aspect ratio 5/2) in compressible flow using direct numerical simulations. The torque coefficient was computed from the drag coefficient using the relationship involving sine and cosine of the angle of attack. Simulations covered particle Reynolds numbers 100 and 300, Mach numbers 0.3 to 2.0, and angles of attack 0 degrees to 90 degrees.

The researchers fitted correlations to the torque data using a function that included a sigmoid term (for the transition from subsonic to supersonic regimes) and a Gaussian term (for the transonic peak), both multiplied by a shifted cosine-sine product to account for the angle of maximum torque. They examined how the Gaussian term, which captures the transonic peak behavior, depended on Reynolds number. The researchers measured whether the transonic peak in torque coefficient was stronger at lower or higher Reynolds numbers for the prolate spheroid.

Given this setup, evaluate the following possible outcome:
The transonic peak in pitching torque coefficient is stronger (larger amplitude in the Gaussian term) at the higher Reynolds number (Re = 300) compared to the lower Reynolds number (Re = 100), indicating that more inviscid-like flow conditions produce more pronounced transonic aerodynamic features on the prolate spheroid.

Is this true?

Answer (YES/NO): NO